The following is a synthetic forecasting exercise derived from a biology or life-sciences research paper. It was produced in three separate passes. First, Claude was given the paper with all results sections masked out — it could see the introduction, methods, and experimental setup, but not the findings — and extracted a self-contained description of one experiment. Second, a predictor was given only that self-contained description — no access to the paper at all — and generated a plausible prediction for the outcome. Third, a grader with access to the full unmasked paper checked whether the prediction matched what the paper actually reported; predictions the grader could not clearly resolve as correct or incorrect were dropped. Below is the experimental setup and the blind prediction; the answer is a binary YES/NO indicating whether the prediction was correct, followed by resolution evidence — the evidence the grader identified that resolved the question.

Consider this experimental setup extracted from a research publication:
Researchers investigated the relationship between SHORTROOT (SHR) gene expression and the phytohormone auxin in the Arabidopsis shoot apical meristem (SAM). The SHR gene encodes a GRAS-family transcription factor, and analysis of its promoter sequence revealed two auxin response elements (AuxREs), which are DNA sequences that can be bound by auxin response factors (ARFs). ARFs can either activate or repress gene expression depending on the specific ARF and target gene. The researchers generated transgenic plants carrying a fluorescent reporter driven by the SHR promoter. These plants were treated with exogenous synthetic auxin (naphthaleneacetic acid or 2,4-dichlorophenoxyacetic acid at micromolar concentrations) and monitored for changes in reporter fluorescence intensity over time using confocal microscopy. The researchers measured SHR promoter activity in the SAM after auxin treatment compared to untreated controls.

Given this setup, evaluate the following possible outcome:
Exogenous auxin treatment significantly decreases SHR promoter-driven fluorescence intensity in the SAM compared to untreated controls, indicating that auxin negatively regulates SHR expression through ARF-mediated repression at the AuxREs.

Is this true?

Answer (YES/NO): NO